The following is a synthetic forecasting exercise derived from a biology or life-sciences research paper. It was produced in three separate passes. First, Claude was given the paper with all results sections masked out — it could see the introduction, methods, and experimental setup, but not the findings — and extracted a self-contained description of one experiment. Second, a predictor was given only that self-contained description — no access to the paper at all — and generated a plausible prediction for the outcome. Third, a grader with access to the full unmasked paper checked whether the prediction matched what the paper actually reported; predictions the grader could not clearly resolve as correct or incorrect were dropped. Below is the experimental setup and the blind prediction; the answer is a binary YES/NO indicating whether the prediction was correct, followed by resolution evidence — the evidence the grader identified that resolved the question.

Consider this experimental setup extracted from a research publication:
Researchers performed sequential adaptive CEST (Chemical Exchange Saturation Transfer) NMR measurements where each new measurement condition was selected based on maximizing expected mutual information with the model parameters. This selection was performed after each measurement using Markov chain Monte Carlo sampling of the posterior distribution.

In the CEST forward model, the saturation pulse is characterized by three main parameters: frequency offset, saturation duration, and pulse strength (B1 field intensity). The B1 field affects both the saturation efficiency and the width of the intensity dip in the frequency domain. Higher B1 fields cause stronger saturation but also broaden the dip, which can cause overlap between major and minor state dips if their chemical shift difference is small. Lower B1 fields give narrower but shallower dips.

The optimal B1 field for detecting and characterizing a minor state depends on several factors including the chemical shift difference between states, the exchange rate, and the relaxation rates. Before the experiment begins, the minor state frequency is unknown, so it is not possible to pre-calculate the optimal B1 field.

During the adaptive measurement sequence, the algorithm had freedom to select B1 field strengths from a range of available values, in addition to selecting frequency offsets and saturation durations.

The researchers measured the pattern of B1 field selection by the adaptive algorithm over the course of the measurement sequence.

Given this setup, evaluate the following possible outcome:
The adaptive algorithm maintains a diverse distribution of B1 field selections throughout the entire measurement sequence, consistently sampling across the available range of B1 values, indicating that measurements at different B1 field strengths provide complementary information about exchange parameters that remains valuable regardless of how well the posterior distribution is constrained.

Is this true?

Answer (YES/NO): NO